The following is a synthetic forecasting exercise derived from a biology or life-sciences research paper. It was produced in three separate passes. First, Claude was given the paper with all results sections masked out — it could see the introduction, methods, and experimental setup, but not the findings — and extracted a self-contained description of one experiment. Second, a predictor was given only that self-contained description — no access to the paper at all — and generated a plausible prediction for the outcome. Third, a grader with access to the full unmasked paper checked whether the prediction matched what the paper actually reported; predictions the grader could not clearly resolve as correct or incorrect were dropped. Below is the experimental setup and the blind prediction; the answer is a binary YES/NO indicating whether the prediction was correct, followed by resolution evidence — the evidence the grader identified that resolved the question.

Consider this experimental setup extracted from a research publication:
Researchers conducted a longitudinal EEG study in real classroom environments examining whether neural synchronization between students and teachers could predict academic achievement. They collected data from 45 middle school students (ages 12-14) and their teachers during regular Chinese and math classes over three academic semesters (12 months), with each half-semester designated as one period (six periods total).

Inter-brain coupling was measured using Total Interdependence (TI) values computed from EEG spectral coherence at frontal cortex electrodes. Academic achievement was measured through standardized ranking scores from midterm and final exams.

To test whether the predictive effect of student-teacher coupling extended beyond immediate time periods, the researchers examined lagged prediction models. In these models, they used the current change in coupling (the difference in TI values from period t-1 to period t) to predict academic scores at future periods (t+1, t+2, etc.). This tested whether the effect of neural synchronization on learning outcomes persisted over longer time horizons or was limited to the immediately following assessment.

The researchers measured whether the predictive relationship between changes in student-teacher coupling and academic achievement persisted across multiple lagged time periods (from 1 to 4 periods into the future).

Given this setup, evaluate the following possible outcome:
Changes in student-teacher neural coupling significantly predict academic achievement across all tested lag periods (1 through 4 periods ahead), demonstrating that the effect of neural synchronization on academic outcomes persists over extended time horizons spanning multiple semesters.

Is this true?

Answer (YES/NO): NO